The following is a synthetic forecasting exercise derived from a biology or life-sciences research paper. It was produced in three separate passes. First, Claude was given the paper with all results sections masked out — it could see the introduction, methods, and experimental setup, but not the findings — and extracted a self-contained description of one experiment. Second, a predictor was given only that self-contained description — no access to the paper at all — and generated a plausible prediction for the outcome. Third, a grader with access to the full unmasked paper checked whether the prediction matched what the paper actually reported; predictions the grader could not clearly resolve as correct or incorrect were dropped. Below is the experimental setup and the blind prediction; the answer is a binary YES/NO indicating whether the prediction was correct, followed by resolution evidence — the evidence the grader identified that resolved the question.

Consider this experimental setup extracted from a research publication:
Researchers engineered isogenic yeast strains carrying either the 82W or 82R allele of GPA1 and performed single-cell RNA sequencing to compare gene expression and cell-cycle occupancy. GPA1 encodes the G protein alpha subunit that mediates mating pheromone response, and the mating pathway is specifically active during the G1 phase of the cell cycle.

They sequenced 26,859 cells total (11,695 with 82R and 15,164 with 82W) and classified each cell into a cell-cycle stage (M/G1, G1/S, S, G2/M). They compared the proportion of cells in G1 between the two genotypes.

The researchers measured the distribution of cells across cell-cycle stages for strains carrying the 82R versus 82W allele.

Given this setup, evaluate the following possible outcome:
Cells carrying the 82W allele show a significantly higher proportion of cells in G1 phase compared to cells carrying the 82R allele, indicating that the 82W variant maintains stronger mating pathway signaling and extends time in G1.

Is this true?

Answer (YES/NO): NO